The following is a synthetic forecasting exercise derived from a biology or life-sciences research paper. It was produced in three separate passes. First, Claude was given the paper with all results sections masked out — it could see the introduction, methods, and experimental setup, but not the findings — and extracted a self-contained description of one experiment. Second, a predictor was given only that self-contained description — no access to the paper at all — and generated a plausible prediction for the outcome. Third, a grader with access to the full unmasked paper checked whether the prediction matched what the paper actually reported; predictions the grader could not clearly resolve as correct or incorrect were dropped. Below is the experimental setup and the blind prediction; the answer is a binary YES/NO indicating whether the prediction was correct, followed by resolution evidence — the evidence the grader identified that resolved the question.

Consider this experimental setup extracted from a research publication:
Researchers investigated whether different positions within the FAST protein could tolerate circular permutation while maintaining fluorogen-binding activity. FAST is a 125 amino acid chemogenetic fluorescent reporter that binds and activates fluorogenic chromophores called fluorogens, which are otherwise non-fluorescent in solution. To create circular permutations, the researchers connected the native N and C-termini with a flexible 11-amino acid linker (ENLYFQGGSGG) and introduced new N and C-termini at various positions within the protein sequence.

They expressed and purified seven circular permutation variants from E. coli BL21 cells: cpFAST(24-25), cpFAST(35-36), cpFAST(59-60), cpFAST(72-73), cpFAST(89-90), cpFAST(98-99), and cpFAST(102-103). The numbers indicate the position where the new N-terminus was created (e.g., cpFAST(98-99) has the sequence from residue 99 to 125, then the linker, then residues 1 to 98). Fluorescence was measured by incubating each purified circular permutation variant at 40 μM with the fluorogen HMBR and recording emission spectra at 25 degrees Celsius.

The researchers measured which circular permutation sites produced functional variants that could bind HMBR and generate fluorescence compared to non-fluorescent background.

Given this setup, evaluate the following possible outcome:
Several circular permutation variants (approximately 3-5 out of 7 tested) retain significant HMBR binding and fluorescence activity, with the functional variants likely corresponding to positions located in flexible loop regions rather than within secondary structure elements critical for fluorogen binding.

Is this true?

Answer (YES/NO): NO